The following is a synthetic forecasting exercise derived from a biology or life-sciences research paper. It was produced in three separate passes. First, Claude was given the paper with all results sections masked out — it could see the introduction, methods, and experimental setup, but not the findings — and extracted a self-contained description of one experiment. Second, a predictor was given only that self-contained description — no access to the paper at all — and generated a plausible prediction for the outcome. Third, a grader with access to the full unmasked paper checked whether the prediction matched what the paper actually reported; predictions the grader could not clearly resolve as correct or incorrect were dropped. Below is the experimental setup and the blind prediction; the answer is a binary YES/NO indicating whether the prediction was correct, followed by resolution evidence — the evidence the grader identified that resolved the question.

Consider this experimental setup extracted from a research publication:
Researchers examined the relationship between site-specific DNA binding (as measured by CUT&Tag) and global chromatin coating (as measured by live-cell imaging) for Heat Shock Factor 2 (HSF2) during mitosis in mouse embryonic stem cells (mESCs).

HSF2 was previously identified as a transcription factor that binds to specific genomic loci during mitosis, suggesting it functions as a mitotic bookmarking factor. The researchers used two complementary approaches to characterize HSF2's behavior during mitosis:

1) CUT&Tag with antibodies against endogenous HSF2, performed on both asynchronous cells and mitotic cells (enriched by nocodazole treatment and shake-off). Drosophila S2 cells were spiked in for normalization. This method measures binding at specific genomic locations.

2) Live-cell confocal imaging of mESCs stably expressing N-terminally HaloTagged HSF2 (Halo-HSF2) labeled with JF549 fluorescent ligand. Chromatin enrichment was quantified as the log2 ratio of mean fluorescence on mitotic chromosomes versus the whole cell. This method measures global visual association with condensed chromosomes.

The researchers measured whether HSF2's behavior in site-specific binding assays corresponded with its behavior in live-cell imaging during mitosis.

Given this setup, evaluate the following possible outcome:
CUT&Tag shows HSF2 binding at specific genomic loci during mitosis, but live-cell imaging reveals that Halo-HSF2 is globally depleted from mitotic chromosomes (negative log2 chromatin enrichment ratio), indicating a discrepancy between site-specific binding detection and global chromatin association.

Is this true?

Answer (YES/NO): YES